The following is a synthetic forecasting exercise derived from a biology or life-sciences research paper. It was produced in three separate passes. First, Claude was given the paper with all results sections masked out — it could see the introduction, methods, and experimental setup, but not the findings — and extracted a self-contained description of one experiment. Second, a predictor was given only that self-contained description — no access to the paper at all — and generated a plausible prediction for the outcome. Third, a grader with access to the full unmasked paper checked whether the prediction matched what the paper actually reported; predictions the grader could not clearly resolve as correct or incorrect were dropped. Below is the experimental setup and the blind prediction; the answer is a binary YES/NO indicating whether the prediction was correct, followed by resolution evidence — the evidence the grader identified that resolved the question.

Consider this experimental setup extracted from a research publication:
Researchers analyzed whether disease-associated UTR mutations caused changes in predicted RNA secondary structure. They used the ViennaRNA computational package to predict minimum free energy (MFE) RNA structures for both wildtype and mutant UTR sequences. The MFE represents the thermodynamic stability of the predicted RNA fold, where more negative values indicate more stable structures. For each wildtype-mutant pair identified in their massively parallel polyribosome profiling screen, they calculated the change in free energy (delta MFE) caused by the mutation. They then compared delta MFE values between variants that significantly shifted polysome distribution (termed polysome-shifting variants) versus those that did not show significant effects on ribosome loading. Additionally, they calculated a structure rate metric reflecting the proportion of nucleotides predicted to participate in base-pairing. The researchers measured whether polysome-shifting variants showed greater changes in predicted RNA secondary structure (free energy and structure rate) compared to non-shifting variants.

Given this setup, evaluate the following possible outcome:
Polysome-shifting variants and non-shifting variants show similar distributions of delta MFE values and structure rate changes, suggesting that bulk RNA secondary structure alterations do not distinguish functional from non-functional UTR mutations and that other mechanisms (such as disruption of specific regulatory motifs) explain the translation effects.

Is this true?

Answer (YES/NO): NO